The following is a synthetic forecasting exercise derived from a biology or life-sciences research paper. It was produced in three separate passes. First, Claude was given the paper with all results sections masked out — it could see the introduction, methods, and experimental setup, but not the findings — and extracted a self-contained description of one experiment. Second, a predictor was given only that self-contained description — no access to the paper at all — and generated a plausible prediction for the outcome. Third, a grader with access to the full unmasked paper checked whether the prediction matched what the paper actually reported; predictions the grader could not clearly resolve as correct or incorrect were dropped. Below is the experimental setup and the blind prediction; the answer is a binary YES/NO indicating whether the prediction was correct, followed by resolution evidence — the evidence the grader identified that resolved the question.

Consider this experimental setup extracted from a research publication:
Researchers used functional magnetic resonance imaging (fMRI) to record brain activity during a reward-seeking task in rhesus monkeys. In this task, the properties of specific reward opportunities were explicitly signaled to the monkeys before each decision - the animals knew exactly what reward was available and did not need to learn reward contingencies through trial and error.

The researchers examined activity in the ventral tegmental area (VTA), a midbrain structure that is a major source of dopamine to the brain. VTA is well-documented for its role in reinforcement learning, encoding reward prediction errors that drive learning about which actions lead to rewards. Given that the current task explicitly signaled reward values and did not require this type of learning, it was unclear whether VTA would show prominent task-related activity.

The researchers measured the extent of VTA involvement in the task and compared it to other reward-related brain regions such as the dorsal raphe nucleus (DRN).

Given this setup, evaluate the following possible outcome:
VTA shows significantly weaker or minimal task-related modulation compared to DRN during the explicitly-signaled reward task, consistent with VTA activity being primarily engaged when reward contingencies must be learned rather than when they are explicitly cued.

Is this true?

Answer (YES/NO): NO